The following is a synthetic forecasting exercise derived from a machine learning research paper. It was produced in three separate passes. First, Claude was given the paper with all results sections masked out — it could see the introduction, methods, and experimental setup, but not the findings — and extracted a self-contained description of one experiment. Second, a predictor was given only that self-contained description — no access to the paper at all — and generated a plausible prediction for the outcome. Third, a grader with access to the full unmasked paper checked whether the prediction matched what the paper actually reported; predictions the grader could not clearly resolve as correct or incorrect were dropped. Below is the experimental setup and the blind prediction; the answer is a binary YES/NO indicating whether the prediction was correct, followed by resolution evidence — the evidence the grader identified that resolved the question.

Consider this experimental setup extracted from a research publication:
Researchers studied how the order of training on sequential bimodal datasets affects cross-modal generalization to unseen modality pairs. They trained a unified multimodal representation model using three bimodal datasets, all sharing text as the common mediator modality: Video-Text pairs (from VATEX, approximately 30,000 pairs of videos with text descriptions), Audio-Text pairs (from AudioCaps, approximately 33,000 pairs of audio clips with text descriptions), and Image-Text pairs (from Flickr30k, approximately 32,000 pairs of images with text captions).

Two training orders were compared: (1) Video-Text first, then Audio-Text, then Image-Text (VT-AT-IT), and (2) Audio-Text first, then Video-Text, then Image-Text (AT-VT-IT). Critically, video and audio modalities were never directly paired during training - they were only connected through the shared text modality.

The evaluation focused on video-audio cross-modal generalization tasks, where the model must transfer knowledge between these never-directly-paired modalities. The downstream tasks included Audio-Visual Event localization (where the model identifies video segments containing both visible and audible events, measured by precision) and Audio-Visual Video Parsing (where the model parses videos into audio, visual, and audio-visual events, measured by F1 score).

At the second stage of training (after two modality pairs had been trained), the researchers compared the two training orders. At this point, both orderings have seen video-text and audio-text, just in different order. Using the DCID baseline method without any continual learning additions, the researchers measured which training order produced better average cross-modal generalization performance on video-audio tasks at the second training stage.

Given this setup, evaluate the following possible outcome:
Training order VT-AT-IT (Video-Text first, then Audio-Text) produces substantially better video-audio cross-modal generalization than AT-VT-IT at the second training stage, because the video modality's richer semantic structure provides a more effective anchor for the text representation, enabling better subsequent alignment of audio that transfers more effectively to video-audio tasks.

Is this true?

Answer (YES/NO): NO